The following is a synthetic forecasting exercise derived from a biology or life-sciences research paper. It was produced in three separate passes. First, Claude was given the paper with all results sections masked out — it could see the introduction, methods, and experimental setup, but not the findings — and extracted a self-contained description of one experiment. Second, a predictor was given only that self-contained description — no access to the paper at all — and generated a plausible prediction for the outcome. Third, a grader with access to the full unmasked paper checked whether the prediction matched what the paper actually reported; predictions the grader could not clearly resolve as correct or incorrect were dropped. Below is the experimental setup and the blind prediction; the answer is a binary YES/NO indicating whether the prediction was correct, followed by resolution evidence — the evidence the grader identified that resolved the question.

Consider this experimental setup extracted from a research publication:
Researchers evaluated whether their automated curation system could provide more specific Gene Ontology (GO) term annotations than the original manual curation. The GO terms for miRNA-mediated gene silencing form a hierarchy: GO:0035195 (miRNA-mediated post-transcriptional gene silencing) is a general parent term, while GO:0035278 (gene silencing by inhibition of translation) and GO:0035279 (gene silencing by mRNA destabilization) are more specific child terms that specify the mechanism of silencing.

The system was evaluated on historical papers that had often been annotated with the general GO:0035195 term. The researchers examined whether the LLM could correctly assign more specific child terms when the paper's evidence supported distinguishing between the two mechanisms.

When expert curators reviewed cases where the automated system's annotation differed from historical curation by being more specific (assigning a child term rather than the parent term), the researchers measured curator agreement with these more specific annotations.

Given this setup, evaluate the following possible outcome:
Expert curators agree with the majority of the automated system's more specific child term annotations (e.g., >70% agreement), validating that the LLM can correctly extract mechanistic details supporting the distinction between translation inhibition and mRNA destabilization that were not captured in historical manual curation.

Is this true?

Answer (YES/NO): YES